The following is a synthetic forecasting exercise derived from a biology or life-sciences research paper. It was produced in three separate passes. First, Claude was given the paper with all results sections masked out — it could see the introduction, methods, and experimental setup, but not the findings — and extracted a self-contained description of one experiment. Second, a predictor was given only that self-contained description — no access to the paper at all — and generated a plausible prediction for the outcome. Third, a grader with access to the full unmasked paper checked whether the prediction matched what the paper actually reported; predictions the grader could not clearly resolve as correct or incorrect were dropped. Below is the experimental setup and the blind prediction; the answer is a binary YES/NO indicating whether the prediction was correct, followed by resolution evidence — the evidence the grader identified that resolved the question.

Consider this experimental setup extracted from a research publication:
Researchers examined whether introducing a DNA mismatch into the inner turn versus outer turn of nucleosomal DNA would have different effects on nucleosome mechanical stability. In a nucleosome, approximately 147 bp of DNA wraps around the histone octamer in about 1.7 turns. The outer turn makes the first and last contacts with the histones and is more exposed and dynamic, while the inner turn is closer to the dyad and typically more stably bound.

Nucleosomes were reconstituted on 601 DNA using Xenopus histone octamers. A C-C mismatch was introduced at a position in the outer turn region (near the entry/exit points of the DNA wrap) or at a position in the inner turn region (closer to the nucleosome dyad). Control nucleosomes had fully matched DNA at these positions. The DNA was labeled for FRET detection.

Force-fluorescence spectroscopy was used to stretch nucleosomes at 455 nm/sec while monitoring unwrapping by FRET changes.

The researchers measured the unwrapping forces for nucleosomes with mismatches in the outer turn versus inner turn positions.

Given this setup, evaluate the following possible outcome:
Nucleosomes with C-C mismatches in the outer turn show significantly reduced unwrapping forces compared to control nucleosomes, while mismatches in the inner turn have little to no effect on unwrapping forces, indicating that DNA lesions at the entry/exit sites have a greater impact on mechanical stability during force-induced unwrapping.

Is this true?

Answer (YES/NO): NO